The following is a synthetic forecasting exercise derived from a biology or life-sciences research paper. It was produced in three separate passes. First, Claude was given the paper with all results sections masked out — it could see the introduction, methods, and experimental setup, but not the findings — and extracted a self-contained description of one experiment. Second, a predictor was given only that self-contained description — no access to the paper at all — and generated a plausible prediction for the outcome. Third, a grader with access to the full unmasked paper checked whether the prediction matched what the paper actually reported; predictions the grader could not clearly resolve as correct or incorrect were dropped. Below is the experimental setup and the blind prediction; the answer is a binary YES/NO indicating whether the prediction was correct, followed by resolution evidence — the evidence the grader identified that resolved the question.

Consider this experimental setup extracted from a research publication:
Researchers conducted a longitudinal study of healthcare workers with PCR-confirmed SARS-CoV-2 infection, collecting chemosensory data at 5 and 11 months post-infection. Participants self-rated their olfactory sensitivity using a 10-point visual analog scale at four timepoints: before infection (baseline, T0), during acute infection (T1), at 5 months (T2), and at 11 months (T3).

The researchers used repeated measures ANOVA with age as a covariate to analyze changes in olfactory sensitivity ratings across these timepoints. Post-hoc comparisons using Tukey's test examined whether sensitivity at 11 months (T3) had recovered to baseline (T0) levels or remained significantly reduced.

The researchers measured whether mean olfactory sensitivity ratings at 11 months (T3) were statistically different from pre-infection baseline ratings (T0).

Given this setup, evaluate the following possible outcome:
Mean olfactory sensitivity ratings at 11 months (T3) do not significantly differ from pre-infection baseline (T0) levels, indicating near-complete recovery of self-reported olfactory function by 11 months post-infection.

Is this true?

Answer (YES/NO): NO